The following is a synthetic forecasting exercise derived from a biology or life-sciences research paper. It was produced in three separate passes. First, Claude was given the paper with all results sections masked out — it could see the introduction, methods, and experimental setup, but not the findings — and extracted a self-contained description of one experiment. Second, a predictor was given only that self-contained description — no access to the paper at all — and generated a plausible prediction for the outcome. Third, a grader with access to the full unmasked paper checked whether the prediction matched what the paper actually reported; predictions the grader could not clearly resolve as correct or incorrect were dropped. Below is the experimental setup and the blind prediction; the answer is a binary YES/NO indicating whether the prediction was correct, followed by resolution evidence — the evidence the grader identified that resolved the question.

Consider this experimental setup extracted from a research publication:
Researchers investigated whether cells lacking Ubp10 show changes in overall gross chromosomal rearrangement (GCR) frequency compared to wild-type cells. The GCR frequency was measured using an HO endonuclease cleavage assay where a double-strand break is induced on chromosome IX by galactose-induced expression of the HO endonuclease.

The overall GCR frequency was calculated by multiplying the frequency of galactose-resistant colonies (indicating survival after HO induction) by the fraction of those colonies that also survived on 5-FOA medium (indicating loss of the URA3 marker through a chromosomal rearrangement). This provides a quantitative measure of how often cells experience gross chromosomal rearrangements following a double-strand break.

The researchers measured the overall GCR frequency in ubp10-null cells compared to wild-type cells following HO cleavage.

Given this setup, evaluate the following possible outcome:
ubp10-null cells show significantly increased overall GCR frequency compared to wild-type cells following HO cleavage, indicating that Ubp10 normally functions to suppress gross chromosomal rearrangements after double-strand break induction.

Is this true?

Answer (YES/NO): NO